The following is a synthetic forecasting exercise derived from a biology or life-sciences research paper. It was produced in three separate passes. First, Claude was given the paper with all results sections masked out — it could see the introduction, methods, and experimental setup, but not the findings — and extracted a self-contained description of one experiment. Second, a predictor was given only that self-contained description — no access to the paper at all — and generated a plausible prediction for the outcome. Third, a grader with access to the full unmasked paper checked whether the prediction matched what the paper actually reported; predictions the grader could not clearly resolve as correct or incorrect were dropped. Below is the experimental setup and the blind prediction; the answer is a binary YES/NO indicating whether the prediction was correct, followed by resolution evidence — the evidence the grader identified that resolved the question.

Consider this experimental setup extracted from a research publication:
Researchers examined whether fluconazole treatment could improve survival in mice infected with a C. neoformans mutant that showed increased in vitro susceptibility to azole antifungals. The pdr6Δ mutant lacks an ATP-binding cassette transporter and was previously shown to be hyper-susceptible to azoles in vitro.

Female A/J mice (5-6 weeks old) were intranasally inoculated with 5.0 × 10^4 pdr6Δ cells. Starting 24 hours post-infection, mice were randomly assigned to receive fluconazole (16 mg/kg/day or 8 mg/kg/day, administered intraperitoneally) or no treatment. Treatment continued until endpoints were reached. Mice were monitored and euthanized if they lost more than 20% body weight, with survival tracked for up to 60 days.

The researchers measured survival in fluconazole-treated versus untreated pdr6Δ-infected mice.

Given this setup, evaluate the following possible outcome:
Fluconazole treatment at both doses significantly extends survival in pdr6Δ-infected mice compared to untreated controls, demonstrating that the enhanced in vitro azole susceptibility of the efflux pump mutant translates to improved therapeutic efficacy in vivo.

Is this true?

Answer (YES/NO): NO